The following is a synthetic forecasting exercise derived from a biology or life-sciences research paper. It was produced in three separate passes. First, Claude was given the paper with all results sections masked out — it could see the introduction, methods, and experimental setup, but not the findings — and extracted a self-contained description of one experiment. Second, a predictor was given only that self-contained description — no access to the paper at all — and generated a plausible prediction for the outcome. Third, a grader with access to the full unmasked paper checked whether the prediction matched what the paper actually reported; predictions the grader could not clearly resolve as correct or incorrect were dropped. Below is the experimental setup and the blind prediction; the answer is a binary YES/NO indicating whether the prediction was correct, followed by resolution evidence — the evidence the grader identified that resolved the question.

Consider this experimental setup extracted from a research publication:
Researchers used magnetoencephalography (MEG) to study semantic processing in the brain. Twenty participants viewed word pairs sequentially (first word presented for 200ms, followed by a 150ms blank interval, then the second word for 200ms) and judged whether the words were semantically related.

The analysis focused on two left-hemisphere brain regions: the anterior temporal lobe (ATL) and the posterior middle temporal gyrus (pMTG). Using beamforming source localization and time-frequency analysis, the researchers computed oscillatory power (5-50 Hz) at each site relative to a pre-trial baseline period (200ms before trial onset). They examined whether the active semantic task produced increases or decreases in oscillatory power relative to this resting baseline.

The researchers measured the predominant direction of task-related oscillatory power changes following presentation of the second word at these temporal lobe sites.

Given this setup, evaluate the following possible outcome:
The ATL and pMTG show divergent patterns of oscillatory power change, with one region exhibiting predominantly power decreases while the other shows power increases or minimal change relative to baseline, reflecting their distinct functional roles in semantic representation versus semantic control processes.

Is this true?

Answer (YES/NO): NO